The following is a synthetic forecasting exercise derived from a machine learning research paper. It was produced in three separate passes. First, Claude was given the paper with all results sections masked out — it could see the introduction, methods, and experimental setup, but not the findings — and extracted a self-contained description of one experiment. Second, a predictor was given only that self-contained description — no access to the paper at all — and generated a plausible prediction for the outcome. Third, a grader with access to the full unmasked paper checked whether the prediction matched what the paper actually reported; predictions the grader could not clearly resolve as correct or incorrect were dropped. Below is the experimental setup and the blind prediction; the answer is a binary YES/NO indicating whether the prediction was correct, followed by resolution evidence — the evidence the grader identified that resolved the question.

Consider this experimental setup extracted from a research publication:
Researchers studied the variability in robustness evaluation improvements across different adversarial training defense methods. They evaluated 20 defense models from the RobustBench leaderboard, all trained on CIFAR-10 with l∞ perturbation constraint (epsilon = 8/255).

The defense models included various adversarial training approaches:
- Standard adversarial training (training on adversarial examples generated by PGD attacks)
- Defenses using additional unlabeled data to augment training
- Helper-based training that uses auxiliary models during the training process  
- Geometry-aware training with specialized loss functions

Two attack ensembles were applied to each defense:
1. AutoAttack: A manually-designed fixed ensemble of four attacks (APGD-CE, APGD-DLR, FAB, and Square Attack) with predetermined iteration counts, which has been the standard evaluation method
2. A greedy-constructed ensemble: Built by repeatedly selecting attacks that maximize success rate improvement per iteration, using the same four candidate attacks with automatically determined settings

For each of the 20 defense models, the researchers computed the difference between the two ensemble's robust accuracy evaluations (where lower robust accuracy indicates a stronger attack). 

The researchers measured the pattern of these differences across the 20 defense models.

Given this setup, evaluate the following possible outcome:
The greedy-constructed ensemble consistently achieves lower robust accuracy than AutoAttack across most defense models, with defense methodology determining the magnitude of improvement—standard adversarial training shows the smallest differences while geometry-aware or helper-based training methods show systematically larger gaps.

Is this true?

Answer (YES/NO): NO